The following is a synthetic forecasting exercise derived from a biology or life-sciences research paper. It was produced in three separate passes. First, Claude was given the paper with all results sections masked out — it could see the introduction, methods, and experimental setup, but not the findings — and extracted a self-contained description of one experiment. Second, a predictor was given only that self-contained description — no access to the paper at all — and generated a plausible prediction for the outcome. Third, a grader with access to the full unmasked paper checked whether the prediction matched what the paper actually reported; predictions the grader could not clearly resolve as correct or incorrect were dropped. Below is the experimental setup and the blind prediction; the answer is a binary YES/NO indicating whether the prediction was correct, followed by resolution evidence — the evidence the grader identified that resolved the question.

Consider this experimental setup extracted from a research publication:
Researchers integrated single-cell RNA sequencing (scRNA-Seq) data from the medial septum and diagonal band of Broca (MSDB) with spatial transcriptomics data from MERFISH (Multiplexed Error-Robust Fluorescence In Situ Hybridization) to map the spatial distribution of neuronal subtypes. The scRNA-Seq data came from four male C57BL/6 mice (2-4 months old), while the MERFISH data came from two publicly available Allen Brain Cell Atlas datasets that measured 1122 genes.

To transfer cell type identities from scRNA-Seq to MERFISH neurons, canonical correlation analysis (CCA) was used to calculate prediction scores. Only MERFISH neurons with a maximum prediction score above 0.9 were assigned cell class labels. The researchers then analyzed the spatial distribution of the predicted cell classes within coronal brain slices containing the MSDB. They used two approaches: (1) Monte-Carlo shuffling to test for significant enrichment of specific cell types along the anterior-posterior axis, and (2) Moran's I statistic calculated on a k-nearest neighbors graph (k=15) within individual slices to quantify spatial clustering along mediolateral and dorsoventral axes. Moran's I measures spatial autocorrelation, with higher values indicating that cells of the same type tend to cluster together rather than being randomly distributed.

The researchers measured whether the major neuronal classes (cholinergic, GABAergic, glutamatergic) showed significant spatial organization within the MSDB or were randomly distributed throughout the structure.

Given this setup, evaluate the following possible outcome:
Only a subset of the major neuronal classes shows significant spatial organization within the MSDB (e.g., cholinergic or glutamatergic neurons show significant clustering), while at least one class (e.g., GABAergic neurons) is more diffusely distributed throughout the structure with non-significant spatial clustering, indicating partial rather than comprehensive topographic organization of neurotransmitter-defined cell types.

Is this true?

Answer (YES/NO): YES